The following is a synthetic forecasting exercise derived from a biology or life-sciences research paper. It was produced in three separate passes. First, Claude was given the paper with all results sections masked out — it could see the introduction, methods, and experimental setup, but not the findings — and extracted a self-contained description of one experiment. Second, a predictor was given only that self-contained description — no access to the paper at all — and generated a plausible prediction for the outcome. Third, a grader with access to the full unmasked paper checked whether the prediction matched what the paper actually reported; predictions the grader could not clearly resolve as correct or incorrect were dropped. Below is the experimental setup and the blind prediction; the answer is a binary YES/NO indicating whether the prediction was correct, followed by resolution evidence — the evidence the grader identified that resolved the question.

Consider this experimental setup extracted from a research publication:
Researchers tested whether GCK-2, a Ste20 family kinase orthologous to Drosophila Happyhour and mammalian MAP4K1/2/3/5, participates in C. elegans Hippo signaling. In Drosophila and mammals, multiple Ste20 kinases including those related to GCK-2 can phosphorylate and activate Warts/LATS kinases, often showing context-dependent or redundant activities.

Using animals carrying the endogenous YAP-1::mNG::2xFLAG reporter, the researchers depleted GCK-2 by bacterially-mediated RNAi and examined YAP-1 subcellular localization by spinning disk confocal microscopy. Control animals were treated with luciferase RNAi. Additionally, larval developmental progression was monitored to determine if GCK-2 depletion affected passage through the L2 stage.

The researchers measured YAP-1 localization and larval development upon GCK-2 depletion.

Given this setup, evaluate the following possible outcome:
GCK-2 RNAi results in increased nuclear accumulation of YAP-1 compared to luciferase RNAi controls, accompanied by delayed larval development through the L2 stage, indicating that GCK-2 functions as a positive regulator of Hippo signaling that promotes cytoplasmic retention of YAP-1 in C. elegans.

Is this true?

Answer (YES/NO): NO